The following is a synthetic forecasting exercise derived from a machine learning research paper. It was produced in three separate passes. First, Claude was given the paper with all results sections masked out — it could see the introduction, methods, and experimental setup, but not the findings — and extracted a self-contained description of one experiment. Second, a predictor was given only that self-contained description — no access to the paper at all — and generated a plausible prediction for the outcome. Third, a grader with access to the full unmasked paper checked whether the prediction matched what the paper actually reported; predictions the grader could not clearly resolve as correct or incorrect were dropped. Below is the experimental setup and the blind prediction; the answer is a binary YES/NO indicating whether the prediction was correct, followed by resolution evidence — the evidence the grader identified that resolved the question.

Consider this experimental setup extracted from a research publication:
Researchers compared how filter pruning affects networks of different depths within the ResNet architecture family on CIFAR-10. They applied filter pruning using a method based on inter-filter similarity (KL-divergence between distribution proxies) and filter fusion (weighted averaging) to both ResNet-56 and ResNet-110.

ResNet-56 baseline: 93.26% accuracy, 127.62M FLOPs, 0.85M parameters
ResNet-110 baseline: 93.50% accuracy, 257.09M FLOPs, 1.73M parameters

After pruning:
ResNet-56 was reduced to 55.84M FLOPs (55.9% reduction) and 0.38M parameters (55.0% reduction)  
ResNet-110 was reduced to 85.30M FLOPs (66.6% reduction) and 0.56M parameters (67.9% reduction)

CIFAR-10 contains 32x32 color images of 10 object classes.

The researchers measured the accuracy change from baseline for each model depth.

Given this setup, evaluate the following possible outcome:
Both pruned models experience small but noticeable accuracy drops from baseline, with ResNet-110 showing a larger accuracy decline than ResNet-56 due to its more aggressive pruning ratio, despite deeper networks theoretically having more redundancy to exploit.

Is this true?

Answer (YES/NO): NO